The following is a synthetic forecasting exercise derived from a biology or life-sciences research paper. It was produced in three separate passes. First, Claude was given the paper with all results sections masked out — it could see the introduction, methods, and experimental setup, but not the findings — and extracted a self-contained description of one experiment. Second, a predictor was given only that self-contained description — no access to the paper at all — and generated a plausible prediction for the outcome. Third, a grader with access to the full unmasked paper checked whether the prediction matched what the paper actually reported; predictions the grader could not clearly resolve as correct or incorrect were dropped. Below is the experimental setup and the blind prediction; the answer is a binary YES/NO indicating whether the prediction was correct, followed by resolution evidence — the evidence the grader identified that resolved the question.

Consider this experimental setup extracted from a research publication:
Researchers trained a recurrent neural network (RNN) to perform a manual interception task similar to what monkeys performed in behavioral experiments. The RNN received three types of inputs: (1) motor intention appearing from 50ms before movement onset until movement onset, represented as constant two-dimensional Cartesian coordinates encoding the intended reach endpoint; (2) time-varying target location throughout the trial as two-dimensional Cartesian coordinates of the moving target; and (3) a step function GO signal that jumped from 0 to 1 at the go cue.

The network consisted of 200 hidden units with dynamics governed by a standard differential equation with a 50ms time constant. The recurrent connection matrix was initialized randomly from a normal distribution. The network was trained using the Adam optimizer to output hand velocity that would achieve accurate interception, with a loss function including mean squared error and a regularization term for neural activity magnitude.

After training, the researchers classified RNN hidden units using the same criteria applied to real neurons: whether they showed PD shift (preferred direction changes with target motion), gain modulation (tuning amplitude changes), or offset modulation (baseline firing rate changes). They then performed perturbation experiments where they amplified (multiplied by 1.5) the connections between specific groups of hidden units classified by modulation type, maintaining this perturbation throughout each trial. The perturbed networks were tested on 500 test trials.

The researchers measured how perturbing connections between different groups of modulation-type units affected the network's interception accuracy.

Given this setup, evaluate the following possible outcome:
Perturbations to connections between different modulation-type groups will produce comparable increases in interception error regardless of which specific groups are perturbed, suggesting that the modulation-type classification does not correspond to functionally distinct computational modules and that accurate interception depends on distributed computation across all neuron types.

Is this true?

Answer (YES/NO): NO